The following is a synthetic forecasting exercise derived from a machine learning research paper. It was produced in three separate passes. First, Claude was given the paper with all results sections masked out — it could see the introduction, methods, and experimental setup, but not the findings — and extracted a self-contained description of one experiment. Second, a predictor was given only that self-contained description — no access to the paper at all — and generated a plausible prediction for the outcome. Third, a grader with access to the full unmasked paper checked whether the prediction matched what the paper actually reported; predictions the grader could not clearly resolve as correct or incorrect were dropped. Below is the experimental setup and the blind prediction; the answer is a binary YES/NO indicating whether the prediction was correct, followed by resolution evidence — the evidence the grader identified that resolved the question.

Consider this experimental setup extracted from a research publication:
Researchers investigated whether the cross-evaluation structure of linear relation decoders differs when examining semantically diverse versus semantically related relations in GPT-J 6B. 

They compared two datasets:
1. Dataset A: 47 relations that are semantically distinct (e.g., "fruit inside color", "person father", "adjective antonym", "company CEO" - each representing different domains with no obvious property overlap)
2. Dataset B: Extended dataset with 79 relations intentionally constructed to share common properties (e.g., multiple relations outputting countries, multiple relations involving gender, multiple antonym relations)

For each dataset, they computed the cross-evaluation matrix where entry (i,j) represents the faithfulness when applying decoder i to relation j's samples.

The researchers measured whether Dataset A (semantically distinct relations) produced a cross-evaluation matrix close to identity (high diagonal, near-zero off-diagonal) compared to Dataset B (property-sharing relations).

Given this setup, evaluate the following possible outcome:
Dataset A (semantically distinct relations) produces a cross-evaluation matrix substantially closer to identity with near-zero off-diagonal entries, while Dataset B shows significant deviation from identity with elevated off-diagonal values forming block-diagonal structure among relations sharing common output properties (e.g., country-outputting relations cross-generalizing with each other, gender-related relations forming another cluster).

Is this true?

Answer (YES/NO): NO